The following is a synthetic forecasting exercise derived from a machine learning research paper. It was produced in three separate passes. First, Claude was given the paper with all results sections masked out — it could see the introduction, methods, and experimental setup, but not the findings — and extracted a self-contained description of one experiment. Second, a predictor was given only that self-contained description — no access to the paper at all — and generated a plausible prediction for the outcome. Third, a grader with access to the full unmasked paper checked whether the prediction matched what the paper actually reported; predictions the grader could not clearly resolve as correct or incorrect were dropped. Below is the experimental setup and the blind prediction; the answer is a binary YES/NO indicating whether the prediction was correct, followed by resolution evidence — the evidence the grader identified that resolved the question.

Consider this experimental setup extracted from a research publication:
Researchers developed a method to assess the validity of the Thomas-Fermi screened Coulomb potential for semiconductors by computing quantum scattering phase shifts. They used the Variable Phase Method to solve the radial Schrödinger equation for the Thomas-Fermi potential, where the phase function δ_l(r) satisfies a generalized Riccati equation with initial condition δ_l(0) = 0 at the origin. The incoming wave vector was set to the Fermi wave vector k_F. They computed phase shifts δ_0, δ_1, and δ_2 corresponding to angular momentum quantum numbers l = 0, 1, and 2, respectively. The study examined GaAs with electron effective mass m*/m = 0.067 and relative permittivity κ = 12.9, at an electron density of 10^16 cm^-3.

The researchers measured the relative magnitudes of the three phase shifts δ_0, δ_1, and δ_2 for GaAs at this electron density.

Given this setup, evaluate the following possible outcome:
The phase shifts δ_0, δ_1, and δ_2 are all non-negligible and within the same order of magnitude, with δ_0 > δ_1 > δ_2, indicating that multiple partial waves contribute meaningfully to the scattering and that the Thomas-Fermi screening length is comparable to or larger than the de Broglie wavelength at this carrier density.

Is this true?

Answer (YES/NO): NO